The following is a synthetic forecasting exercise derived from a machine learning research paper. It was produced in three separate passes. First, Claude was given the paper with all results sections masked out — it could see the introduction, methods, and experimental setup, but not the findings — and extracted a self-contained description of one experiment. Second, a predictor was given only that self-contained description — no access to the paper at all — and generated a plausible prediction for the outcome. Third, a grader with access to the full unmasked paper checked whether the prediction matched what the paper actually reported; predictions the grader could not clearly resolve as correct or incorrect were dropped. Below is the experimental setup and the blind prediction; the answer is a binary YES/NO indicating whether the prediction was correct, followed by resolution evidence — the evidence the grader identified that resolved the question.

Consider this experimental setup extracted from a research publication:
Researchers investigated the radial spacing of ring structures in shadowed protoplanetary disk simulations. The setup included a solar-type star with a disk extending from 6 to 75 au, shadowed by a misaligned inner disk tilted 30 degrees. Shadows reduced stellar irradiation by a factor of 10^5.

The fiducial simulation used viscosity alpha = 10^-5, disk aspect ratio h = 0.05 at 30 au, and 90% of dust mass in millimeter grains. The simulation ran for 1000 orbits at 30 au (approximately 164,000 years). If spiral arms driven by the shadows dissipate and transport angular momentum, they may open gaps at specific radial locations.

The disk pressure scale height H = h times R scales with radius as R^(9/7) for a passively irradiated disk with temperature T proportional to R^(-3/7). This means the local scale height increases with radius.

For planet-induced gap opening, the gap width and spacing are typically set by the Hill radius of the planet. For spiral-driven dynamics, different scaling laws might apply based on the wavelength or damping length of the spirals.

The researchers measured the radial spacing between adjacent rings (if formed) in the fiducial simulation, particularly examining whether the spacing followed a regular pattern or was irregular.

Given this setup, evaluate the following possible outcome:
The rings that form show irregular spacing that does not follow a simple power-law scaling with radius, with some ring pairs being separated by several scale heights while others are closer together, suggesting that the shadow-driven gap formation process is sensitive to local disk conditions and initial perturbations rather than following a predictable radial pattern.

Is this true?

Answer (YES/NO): NO